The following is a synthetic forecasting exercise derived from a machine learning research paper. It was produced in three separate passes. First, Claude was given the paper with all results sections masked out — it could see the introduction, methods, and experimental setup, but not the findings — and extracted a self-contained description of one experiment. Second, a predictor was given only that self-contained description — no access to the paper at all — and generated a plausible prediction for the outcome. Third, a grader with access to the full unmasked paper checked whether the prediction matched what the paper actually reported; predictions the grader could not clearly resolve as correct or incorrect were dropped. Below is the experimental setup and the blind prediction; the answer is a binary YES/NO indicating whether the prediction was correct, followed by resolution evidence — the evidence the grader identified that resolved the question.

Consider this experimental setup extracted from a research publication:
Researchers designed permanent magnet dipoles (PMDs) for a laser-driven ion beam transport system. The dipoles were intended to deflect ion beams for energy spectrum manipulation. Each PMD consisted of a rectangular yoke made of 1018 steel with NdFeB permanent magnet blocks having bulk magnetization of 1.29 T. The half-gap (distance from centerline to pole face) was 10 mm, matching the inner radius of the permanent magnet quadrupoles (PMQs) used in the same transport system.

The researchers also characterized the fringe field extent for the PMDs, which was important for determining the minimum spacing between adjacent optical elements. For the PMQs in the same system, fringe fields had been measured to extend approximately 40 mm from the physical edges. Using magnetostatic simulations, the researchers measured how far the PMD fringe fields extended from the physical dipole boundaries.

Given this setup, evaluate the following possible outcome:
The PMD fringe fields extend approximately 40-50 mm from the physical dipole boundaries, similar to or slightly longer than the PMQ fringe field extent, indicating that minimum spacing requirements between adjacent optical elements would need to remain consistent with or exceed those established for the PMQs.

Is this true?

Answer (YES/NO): YES